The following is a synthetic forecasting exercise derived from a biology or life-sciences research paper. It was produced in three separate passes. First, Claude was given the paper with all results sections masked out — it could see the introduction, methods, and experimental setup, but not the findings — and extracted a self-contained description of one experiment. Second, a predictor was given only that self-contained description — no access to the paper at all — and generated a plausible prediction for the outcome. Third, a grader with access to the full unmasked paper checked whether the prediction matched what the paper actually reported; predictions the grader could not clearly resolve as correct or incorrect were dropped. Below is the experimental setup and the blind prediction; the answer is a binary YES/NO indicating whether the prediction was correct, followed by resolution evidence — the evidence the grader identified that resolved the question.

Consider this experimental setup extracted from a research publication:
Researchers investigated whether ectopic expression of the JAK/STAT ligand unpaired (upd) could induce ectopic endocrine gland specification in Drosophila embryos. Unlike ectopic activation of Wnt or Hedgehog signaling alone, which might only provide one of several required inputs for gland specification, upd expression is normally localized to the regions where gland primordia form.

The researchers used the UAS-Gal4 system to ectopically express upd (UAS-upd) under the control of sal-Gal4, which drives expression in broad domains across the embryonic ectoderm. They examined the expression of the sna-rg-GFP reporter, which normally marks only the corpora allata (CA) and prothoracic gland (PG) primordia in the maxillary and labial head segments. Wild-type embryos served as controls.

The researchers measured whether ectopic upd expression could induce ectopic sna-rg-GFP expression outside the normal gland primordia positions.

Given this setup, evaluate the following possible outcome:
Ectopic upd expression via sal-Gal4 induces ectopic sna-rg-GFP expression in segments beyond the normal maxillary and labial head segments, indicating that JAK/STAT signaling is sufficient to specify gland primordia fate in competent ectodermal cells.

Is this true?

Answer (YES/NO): NO